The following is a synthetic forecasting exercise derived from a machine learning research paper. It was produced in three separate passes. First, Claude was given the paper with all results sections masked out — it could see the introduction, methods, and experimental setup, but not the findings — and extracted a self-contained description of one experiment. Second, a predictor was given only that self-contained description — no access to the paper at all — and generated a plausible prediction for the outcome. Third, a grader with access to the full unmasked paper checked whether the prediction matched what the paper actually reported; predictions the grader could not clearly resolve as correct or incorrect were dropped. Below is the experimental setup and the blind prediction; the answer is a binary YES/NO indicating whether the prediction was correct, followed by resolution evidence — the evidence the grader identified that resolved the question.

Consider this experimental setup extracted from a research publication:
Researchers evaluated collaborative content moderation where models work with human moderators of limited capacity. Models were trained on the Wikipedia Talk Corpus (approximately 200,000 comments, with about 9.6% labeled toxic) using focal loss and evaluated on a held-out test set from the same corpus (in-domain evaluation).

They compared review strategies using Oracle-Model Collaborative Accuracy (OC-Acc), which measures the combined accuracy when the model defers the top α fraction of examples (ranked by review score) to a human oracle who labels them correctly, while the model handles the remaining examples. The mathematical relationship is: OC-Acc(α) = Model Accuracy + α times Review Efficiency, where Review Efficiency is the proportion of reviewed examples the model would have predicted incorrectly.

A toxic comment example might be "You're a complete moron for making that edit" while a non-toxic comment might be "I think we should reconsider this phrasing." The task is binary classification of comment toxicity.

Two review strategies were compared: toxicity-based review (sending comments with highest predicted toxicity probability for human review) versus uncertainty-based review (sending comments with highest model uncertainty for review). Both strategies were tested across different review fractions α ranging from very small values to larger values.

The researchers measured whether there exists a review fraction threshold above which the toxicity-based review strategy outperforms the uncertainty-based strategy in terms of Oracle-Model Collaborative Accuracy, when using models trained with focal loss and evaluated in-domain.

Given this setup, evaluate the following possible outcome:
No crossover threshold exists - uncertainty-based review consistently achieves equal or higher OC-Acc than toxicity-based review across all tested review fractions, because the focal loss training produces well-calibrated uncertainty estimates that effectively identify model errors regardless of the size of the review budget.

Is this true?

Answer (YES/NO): NO